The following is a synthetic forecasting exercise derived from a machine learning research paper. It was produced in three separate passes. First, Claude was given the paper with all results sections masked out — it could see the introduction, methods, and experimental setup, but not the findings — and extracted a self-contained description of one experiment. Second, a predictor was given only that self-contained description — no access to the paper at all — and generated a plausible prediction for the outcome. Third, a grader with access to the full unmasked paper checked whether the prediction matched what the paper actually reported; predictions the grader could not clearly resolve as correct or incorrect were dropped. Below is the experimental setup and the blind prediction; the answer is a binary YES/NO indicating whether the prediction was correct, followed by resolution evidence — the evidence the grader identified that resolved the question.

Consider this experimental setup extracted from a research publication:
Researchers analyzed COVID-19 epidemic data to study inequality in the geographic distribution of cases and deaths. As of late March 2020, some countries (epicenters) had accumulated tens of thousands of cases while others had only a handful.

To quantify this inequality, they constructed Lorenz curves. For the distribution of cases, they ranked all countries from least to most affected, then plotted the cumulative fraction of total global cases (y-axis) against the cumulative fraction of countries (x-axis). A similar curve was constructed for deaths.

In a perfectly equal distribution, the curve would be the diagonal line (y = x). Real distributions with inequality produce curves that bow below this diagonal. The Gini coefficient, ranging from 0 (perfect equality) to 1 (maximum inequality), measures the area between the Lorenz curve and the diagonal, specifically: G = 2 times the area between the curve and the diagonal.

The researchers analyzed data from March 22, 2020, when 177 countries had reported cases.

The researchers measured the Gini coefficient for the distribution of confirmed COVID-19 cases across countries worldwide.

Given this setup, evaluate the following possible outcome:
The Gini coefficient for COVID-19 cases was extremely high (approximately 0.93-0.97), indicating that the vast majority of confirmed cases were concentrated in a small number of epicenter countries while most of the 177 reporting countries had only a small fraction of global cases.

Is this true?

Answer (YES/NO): NO